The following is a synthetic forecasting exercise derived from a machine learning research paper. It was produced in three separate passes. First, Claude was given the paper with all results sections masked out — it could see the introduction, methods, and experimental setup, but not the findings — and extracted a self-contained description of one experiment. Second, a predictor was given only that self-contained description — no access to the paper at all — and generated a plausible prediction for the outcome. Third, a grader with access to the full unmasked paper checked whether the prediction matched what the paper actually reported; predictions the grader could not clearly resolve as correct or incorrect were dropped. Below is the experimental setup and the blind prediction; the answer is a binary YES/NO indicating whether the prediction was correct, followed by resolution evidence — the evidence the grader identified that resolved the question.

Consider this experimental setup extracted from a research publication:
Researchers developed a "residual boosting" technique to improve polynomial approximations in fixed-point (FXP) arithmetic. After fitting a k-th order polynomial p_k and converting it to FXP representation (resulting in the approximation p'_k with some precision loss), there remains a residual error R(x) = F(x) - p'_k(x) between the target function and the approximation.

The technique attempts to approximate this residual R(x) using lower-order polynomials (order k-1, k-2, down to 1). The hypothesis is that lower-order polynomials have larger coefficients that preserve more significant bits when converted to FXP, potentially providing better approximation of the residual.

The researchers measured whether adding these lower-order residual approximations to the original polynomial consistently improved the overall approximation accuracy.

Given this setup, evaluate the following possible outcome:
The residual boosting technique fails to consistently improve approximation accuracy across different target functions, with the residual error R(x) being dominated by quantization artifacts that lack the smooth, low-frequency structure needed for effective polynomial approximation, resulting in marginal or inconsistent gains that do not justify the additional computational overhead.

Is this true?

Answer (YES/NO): NO